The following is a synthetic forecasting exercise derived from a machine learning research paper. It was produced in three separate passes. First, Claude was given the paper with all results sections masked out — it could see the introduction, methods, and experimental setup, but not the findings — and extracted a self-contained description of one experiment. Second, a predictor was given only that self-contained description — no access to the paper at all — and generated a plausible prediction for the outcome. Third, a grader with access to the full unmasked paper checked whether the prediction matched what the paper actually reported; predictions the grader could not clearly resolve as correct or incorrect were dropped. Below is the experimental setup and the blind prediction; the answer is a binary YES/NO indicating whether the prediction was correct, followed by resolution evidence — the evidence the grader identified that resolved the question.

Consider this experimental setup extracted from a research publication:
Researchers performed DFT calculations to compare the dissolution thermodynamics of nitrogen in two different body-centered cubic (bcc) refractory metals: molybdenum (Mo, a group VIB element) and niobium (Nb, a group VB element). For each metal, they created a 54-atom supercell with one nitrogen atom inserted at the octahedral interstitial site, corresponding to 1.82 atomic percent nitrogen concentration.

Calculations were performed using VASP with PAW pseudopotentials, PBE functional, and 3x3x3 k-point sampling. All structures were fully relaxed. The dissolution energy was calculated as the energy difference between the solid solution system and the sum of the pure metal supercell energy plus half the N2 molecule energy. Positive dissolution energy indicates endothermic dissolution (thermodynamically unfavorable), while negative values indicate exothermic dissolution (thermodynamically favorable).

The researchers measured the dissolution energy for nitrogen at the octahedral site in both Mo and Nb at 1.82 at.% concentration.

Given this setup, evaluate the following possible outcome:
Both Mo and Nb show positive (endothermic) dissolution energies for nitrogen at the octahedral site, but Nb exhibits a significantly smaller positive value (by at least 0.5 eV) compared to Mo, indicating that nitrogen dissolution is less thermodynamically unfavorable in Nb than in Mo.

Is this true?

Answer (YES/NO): NO